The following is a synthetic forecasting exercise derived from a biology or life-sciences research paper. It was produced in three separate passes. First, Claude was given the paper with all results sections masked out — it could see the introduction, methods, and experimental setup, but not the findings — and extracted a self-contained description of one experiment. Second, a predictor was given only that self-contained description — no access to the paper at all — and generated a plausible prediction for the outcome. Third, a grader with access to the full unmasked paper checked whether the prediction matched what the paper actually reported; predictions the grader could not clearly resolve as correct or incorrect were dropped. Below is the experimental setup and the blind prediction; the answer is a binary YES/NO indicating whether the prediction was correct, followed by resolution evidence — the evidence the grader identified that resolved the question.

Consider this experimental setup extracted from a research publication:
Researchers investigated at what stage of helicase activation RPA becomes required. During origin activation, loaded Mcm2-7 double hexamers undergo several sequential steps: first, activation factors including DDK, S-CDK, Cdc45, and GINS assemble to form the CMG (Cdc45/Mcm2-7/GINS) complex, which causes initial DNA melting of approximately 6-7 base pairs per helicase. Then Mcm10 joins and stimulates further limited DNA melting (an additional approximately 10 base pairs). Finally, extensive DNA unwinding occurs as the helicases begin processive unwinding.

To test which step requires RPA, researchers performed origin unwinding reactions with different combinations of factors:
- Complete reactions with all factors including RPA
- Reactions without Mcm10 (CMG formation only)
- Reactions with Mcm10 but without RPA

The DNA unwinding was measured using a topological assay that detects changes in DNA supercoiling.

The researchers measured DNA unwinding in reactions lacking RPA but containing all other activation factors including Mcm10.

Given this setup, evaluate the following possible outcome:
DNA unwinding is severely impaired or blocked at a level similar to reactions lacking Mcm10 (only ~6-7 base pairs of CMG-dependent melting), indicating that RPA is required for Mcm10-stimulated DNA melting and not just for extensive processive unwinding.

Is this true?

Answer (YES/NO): NO